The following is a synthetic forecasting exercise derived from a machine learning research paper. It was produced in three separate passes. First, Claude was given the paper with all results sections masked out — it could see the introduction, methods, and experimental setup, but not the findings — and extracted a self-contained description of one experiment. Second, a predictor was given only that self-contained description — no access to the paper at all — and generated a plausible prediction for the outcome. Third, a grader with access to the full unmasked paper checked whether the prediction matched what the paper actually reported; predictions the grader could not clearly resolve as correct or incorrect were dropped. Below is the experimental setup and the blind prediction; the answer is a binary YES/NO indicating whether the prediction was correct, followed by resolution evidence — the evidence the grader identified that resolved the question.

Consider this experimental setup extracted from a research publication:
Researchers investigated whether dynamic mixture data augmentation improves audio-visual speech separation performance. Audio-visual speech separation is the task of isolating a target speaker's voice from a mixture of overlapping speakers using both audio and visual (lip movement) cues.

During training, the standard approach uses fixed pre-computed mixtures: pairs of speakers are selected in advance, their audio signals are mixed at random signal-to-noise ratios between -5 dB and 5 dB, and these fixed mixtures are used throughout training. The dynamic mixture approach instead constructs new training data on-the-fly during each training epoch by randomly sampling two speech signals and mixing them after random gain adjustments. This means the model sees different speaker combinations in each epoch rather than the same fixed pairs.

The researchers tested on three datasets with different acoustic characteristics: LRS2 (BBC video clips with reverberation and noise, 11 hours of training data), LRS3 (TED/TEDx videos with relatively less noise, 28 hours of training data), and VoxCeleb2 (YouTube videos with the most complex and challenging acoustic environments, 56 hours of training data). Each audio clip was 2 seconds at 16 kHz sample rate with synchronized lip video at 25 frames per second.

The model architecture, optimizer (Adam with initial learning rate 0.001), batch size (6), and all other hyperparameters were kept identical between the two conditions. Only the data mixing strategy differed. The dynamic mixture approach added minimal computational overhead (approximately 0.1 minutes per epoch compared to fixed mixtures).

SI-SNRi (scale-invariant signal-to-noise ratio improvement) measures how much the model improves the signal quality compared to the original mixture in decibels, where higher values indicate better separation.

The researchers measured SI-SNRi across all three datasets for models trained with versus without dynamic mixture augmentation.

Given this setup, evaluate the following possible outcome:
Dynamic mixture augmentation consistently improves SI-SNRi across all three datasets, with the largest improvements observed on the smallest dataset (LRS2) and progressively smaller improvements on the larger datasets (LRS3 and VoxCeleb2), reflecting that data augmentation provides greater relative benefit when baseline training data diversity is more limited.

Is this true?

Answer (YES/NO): NO